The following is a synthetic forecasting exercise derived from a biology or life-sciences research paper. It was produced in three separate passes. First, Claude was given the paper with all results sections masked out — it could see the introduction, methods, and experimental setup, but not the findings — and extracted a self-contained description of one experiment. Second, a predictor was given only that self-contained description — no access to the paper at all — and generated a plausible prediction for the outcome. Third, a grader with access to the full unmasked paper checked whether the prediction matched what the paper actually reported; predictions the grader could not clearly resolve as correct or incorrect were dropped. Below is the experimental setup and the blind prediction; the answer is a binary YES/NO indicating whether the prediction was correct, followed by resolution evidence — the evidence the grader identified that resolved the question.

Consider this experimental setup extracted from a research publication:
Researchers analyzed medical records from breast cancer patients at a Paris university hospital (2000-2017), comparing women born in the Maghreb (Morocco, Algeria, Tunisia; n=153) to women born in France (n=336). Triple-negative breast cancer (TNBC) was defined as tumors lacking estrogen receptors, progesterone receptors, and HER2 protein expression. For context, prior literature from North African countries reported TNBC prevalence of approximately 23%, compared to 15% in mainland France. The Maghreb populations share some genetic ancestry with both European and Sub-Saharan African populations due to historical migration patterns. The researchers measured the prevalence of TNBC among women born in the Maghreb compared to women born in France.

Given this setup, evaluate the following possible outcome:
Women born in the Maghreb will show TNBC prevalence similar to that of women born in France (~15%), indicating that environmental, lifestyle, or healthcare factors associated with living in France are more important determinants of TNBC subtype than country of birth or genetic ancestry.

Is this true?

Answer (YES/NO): YES